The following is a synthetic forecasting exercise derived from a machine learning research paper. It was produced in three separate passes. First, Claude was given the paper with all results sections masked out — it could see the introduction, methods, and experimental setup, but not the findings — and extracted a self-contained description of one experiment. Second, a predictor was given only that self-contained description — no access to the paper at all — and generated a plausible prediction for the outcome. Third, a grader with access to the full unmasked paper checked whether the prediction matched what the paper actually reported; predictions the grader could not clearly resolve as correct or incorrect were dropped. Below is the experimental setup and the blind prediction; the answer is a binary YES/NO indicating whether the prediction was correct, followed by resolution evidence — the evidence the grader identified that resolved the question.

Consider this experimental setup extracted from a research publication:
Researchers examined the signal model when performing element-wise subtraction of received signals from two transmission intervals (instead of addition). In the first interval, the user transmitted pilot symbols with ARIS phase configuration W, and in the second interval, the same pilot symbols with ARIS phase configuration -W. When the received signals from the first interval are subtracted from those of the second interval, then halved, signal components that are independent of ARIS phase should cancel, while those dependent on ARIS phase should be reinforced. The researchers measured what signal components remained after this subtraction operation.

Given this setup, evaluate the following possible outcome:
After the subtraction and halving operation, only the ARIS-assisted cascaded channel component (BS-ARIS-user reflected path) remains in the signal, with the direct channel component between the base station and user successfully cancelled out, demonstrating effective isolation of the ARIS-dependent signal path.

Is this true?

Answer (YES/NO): YES